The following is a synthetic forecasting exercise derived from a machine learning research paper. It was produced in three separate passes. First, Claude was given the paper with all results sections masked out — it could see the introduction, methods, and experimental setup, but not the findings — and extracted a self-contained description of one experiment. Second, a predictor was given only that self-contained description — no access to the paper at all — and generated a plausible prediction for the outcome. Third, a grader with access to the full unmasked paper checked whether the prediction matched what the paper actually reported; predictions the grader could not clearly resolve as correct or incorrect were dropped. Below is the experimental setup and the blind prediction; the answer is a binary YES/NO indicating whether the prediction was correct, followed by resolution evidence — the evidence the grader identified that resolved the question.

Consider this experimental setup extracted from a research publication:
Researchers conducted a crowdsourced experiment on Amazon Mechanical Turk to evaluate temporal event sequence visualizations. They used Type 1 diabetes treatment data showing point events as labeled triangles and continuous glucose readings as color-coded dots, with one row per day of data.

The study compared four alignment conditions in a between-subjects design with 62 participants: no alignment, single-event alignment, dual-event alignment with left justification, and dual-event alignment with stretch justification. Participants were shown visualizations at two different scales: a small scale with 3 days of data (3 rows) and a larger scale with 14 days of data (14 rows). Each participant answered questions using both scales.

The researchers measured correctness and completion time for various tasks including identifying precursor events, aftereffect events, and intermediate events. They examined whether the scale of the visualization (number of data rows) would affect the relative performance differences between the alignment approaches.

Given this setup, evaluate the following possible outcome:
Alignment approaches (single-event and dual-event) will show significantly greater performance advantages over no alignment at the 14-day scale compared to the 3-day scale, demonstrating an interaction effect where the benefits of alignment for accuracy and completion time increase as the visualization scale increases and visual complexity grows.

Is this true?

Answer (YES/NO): NO